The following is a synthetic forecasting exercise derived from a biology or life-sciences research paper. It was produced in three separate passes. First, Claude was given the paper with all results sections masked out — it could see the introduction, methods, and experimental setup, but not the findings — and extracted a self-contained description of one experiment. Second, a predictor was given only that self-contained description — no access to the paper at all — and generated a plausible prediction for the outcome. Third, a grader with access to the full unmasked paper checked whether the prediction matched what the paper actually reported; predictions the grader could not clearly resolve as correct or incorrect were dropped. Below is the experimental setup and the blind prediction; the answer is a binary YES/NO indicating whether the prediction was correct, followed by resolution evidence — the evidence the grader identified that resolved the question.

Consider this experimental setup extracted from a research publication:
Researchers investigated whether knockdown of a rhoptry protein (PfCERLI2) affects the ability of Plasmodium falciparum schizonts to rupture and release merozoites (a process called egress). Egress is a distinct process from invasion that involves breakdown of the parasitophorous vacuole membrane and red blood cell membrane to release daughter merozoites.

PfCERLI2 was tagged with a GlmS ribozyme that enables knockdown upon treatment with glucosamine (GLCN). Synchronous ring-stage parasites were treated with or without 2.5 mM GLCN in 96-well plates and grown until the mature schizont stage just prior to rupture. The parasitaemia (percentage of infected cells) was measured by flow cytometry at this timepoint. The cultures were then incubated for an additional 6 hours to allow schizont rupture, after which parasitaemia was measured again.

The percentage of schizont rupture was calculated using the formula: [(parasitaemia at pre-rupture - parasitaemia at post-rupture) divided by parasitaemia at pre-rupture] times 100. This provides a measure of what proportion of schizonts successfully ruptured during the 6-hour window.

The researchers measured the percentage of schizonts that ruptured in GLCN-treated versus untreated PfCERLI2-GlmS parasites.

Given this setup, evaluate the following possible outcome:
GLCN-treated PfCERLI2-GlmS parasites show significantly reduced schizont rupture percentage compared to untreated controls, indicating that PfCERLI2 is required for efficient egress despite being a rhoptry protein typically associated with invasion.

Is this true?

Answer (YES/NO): NO